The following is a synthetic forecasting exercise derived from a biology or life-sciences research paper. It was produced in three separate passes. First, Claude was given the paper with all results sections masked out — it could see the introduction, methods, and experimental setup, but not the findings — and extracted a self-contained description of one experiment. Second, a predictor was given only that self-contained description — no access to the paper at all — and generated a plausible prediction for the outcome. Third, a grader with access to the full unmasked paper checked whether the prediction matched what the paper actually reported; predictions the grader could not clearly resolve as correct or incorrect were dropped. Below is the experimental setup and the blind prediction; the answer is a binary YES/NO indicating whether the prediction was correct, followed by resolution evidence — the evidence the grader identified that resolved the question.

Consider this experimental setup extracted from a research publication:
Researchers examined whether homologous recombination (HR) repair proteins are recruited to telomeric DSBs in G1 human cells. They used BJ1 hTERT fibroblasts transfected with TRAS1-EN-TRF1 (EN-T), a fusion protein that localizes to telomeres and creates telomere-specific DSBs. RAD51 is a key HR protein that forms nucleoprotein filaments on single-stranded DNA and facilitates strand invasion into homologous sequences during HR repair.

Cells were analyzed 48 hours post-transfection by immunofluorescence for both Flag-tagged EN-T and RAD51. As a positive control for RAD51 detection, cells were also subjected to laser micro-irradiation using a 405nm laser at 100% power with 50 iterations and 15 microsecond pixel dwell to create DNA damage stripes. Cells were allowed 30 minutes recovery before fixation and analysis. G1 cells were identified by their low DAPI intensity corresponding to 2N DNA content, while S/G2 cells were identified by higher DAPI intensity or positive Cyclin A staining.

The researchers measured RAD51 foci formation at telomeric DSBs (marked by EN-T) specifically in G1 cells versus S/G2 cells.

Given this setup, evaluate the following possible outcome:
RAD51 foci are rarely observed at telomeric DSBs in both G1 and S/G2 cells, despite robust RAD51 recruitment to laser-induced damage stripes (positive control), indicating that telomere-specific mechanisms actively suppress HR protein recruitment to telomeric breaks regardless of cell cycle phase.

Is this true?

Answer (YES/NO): NO